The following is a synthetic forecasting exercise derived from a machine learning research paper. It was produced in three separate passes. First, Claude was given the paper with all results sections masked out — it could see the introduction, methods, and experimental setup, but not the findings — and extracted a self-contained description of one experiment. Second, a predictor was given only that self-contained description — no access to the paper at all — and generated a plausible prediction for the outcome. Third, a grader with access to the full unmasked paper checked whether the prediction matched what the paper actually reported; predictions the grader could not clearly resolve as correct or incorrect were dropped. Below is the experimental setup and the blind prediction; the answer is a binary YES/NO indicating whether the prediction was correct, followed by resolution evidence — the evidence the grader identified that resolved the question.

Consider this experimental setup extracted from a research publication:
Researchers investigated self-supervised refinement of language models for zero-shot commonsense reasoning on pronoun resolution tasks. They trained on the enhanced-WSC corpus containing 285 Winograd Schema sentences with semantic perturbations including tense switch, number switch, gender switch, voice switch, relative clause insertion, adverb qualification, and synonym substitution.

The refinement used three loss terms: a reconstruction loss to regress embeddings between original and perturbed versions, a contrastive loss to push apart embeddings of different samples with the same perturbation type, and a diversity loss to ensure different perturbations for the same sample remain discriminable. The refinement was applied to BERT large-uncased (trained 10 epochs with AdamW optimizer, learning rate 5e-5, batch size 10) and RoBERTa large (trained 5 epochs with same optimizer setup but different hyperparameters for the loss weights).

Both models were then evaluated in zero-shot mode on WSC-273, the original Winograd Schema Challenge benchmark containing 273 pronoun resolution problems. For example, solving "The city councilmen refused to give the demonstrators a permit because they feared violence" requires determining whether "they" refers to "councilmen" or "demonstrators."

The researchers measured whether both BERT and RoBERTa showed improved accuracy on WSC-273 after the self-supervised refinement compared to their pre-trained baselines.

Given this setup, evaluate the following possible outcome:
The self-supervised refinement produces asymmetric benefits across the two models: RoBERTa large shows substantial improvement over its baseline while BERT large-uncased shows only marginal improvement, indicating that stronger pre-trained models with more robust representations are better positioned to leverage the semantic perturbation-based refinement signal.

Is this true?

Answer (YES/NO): NO